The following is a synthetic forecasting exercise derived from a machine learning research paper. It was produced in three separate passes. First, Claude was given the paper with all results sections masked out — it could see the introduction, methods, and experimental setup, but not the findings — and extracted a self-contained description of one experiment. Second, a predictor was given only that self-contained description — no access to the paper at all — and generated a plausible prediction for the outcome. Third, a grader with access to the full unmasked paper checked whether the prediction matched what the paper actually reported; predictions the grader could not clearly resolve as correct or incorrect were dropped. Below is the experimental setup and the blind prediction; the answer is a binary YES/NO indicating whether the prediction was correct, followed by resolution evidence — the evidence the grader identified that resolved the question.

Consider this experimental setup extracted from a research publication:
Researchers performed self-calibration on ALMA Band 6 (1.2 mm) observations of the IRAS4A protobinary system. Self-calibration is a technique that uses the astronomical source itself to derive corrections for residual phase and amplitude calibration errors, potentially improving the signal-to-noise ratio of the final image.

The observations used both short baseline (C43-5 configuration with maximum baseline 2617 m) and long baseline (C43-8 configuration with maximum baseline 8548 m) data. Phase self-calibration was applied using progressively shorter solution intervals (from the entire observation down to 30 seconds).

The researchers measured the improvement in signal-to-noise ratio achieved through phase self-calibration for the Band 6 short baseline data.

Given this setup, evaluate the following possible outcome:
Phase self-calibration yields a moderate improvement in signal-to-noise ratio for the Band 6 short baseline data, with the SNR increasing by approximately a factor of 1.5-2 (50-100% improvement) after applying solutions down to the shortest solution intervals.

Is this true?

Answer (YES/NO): NO